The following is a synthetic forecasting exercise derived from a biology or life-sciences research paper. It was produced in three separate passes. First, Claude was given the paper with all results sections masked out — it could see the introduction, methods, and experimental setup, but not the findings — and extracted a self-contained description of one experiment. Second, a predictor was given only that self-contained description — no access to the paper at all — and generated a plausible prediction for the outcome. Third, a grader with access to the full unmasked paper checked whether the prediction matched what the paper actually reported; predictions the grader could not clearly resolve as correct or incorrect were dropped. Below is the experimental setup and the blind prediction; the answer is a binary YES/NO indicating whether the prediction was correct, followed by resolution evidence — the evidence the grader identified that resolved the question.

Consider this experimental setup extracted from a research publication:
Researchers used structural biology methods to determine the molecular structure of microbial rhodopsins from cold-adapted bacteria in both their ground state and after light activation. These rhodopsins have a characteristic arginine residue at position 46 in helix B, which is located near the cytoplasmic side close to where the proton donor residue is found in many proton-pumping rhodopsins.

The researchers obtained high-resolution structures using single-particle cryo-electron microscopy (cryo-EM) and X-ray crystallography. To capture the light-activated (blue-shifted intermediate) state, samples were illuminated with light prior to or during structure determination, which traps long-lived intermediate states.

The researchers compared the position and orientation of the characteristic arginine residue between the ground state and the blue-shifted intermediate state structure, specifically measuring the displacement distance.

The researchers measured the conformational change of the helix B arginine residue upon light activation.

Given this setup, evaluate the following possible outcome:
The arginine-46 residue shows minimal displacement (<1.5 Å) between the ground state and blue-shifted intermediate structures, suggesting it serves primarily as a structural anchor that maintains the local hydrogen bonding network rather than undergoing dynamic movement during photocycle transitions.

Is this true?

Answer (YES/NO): NO